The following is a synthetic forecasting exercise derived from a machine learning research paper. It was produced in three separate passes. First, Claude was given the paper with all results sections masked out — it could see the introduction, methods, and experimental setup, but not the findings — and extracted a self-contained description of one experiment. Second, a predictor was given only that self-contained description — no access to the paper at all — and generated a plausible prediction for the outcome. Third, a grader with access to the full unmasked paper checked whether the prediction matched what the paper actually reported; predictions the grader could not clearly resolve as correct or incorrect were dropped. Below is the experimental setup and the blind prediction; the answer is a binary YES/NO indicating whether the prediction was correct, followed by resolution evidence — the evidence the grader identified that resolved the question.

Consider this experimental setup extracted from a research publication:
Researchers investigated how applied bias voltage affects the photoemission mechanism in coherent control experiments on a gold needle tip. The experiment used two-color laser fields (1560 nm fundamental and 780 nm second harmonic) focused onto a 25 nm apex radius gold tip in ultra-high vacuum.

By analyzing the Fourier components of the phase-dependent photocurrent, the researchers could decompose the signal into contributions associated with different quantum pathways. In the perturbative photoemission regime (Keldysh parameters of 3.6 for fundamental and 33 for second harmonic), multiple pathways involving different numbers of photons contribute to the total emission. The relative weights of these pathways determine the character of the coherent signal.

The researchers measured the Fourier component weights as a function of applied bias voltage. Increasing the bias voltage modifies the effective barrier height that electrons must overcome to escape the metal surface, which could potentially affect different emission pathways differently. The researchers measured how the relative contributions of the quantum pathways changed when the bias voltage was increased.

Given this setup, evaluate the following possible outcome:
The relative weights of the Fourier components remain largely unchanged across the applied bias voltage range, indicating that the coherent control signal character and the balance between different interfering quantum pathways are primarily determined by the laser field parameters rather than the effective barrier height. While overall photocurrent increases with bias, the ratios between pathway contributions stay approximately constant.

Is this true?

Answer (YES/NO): NO